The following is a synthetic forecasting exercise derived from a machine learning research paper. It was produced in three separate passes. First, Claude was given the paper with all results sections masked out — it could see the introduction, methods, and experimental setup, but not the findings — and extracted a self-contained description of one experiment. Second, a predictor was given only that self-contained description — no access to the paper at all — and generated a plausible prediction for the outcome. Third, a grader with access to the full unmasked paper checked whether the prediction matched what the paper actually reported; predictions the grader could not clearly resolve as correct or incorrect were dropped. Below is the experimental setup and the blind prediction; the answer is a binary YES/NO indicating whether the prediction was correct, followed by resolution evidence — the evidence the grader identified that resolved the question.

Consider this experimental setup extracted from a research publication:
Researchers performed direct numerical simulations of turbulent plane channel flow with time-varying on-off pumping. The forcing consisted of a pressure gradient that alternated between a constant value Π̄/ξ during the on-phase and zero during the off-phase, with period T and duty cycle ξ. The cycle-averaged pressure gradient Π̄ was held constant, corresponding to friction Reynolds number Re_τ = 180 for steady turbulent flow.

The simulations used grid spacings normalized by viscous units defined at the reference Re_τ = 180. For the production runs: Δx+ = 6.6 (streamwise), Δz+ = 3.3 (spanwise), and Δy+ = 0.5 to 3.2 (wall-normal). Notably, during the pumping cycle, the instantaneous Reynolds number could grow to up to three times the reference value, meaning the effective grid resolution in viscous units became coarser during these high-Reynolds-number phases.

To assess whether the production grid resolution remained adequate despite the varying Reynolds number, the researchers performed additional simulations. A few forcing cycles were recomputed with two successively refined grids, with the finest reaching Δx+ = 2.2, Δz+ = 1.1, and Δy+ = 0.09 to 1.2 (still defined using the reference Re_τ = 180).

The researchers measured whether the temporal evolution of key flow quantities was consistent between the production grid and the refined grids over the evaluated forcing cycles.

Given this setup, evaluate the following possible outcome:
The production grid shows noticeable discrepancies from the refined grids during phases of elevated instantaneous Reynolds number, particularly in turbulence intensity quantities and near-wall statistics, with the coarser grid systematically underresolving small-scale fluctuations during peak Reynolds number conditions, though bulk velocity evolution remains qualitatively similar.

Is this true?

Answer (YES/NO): NO